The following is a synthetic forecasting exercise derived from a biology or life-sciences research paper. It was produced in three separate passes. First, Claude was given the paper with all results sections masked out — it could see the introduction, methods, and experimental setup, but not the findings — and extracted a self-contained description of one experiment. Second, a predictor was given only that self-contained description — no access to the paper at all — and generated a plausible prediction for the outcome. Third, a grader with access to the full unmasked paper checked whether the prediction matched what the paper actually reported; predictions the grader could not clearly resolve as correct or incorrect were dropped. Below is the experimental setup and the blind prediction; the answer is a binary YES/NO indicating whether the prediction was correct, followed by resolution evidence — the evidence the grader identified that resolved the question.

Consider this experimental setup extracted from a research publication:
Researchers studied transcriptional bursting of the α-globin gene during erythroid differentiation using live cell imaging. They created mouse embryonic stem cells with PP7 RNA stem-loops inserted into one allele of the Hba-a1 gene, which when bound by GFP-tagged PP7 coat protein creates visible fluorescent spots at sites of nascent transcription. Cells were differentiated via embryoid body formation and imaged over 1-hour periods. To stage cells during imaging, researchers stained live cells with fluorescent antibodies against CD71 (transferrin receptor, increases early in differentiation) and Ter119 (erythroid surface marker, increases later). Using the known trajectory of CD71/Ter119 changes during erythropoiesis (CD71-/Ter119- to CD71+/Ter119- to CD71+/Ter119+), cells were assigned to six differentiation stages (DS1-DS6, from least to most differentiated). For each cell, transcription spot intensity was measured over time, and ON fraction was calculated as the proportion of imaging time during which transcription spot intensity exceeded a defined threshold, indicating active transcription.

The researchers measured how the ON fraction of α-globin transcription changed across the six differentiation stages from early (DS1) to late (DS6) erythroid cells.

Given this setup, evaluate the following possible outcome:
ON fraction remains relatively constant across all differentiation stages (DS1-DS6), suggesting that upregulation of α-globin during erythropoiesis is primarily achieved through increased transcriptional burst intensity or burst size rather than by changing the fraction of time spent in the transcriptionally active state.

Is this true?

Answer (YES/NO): NO